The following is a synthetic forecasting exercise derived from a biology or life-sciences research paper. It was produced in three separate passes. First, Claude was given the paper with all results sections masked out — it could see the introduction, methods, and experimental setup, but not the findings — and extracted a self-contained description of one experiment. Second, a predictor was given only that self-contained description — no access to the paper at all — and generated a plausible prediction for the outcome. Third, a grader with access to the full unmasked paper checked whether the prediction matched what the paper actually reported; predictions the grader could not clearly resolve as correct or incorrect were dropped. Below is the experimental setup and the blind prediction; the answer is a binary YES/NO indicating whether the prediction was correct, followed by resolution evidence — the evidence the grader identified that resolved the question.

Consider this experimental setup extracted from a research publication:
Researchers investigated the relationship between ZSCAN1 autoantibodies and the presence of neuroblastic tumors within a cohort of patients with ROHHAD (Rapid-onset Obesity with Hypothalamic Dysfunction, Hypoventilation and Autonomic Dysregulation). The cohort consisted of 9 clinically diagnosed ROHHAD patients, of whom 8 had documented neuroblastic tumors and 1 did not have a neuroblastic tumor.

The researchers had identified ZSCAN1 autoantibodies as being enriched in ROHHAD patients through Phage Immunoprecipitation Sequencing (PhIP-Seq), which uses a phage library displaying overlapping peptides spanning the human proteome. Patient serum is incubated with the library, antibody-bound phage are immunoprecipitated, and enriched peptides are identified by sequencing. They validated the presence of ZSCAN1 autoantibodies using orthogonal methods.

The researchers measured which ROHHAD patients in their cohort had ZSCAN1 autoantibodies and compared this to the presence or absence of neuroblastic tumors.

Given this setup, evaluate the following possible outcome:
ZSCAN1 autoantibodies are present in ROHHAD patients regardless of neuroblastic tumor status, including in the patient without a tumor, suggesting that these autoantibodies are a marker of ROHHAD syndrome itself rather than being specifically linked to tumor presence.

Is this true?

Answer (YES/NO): NO